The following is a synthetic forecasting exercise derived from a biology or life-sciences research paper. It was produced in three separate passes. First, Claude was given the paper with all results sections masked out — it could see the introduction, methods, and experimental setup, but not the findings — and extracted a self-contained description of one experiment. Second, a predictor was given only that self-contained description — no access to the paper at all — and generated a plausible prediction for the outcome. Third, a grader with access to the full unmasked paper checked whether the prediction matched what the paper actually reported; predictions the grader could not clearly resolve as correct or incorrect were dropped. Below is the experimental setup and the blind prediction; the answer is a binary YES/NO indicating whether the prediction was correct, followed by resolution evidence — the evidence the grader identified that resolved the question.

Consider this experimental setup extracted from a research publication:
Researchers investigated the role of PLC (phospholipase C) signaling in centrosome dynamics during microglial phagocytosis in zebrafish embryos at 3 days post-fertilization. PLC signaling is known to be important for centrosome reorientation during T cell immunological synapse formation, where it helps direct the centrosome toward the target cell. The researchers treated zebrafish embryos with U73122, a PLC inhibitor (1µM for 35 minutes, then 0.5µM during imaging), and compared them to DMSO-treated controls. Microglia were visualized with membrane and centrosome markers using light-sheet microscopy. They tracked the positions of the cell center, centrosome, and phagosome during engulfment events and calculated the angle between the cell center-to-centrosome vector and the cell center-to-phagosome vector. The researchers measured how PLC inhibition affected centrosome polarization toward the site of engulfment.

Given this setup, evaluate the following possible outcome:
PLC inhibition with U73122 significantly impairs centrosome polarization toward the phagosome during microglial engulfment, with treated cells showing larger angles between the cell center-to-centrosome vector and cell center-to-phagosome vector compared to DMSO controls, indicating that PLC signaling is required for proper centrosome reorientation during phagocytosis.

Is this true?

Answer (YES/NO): YES